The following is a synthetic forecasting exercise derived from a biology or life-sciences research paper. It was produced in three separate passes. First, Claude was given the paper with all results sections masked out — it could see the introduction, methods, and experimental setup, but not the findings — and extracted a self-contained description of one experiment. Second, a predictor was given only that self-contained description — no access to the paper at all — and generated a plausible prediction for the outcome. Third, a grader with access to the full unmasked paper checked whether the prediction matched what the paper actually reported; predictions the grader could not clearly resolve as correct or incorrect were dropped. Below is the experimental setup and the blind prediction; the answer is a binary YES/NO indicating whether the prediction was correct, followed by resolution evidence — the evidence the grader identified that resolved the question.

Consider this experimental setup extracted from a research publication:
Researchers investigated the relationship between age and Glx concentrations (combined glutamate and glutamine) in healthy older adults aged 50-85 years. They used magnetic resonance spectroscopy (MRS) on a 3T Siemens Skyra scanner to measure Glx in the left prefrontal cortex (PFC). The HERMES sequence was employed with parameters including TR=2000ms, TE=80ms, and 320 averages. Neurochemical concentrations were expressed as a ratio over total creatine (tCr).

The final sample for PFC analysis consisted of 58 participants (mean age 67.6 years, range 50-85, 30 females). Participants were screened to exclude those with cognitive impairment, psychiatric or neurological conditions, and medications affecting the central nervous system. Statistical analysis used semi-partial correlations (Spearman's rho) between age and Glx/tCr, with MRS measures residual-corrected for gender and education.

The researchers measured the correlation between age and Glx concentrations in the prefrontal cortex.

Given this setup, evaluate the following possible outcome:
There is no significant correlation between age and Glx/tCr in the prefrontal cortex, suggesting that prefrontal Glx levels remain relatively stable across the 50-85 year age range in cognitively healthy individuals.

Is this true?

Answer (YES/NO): YES